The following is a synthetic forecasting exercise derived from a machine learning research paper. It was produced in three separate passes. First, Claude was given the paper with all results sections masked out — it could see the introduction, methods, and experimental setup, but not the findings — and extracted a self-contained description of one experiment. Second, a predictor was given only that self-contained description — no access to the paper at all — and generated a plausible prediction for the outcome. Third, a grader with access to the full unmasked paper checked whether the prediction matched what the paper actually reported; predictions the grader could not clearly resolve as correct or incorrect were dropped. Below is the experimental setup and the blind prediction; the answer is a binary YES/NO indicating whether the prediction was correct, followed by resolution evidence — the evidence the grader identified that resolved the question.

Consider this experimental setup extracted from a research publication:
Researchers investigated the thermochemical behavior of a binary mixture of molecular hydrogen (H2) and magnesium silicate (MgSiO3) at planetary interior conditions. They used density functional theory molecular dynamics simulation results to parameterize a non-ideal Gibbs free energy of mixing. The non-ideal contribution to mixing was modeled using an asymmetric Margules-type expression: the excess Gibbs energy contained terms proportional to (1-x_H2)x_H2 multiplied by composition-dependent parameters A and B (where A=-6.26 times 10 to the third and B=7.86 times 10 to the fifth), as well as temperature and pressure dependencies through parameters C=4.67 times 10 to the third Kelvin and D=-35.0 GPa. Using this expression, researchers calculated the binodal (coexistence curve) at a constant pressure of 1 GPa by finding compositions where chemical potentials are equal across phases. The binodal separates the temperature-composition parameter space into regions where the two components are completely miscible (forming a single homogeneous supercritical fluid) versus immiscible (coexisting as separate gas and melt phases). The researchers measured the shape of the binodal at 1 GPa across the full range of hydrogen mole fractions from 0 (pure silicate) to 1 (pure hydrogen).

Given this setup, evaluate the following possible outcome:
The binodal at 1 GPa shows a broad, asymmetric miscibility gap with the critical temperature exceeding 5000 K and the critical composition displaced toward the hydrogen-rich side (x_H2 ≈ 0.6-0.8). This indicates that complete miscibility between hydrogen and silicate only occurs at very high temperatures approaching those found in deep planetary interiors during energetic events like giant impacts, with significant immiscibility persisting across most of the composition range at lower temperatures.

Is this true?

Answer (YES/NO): NO